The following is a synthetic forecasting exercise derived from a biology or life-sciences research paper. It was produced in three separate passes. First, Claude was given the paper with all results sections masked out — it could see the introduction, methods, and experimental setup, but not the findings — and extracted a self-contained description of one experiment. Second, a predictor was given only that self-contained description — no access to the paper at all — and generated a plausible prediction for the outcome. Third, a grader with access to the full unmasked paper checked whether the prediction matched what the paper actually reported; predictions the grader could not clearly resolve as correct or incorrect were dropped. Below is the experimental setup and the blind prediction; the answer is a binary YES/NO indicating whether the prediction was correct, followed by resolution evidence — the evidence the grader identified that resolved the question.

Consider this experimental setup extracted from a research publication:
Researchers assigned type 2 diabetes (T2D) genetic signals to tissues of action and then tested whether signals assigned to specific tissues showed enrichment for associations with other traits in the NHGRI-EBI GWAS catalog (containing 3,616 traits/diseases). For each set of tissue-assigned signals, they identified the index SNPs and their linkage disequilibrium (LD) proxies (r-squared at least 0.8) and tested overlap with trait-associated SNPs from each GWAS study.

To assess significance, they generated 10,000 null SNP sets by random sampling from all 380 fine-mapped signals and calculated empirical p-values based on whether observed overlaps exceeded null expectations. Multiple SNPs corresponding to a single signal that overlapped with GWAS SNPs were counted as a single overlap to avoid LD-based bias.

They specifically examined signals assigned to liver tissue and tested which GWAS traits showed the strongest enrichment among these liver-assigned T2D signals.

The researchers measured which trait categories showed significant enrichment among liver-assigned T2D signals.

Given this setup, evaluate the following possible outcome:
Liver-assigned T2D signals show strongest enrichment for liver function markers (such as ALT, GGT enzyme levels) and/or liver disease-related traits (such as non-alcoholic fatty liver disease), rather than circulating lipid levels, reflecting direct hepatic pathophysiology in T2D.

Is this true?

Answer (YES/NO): NO